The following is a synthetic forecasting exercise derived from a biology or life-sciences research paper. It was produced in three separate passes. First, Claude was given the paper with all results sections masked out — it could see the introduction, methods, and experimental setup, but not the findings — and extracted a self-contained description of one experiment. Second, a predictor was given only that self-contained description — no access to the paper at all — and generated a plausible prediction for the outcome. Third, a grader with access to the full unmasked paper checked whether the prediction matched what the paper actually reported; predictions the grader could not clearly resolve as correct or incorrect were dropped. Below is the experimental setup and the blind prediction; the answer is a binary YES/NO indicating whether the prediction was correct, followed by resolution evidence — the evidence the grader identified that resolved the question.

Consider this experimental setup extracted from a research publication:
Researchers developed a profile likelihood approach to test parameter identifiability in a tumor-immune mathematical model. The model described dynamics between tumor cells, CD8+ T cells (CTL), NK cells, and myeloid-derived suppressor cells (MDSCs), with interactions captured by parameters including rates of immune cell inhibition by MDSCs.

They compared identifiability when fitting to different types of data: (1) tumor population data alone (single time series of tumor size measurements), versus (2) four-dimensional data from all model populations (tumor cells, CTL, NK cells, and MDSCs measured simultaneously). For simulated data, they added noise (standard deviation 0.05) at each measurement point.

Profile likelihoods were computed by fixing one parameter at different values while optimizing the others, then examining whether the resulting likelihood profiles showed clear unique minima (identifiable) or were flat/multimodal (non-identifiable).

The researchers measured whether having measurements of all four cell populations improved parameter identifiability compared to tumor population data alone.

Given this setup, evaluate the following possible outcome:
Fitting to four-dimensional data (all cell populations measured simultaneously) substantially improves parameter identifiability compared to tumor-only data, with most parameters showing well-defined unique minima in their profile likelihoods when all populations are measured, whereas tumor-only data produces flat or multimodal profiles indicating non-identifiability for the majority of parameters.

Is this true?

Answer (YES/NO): YES